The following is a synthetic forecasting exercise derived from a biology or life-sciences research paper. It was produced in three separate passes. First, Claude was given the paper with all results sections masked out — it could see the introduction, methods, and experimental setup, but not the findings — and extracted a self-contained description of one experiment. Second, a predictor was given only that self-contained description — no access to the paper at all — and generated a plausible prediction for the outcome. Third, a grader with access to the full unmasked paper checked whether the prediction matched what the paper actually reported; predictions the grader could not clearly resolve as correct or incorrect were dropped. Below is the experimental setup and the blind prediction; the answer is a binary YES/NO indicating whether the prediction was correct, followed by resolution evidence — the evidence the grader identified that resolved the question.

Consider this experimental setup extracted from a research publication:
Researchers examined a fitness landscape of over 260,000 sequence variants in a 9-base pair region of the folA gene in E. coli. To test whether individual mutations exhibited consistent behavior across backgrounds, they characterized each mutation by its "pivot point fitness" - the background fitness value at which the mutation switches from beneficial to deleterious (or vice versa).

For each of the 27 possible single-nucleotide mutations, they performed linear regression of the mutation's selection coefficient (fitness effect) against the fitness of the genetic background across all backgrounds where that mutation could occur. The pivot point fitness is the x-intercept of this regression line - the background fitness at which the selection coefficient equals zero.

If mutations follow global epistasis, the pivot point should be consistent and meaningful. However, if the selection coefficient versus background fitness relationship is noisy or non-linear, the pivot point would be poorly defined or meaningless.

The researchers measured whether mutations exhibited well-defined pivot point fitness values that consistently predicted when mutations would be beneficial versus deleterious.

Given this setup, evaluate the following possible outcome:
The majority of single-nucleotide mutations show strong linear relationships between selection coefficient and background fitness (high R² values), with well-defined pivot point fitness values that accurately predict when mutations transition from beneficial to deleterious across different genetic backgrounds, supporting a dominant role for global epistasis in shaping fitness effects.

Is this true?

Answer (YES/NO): NO